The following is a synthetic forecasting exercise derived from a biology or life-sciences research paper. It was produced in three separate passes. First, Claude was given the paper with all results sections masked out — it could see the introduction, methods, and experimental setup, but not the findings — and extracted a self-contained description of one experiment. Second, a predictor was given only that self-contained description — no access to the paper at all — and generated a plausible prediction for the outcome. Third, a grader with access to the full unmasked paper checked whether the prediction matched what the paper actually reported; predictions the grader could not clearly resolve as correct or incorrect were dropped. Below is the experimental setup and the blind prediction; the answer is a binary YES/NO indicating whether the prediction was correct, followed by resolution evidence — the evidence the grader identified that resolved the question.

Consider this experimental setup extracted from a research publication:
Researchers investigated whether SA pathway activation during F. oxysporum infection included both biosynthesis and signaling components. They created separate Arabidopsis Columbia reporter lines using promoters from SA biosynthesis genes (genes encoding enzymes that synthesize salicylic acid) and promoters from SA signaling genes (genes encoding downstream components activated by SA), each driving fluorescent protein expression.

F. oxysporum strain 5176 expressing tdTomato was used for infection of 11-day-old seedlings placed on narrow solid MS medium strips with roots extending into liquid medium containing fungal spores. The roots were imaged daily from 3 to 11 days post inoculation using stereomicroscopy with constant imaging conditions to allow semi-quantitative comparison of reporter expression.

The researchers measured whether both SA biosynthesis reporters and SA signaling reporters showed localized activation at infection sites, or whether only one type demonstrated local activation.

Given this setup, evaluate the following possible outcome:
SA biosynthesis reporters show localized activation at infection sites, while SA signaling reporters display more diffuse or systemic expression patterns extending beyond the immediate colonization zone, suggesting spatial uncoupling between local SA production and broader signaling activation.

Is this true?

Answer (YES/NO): NO